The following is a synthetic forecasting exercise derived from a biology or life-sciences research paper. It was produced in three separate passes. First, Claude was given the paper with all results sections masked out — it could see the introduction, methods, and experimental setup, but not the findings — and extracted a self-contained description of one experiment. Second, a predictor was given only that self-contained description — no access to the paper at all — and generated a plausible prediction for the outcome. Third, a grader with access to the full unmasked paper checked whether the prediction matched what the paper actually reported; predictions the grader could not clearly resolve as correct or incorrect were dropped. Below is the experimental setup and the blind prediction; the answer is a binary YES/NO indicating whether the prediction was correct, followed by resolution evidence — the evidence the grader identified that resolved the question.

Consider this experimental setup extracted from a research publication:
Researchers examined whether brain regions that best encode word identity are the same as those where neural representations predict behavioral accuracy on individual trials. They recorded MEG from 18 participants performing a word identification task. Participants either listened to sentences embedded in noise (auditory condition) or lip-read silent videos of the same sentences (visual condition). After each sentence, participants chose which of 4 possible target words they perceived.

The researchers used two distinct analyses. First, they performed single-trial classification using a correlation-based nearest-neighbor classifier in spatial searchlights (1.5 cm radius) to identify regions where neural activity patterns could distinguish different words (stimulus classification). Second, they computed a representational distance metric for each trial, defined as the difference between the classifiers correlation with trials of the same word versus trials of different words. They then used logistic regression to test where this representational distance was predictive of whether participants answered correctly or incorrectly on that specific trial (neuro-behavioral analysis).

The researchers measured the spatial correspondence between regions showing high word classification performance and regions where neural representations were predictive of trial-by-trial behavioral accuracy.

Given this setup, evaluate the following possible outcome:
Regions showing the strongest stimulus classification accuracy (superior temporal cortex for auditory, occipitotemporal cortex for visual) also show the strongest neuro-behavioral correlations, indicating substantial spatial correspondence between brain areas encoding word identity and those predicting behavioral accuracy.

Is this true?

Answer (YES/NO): NO